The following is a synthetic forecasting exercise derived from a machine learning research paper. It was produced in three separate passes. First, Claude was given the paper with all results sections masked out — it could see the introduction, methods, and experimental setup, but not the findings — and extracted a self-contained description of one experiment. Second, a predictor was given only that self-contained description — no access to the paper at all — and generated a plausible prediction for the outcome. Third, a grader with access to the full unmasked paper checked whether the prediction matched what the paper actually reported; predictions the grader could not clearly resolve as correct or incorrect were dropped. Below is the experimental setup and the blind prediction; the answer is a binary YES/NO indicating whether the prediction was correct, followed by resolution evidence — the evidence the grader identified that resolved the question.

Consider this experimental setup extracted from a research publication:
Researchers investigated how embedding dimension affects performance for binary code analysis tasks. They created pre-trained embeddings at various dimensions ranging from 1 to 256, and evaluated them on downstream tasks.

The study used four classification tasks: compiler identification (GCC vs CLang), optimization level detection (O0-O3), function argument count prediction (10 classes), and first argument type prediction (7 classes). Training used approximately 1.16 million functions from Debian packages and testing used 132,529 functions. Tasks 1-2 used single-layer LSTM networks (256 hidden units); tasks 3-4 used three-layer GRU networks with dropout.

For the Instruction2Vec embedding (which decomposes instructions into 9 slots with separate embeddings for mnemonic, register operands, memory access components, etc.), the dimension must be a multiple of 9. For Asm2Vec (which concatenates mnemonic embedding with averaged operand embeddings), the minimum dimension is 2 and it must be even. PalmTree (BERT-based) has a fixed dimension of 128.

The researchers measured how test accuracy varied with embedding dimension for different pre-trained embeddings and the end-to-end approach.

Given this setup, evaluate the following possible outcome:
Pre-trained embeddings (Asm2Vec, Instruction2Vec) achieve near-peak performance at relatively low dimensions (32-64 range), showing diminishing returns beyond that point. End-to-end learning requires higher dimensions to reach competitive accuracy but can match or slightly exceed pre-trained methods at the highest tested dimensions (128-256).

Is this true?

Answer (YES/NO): NO